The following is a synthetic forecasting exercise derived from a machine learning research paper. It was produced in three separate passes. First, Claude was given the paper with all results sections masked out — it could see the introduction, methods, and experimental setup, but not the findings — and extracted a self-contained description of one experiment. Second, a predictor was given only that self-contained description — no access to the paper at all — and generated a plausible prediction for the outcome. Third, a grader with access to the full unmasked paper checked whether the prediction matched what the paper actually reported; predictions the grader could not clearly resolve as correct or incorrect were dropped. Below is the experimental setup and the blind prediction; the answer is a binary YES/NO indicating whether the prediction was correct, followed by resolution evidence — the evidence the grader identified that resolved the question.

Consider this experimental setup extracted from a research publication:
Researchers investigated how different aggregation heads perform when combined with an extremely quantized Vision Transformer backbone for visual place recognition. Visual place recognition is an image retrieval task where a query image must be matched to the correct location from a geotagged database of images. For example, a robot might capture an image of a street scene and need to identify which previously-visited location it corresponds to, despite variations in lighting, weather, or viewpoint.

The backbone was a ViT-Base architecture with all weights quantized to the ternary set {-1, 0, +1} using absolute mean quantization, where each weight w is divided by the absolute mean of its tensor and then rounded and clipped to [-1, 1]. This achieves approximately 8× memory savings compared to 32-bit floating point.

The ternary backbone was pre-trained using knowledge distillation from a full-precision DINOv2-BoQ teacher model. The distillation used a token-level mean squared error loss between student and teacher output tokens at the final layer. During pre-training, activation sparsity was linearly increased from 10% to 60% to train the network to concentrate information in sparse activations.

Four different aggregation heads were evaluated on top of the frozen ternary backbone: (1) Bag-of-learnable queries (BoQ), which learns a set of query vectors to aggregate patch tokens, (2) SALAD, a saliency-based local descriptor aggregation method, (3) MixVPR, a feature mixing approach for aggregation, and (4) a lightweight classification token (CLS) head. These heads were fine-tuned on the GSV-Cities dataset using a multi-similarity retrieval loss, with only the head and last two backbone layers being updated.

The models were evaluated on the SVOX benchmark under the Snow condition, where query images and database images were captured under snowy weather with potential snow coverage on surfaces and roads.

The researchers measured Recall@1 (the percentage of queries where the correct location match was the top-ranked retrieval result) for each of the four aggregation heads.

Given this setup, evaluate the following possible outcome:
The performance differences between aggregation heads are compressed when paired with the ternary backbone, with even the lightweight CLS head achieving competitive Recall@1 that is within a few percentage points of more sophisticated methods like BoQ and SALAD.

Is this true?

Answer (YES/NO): NO